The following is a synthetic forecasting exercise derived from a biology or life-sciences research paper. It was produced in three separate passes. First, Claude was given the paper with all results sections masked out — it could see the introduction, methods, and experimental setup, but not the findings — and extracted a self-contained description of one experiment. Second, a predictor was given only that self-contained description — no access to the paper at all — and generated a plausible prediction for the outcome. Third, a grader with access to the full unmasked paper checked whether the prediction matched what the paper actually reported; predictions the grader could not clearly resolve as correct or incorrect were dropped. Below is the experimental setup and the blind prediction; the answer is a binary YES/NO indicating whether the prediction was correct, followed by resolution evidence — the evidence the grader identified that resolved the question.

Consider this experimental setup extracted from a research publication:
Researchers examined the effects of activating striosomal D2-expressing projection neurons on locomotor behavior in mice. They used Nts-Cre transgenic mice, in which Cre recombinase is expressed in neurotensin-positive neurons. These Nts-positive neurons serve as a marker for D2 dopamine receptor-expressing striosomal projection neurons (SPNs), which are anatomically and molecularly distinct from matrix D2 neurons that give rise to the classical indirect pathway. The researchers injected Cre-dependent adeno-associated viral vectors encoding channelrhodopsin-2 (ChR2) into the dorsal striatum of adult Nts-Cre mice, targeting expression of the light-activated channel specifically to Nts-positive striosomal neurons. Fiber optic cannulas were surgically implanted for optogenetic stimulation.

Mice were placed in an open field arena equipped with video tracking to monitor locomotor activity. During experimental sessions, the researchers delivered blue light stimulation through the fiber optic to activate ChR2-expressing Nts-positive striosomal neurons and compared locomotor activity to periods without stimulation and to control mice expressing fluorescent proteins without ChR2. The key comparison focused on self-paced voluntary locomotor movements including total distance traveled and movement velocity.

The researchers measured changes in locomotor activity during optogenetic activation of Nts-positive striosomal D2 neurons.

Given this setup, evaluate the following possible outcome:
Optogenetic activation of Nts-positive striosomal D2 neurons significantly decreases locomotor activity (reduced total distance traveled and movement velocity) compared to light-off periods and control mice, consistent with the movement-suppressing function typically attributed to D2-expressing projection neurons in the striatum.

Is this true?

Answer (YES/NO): NO